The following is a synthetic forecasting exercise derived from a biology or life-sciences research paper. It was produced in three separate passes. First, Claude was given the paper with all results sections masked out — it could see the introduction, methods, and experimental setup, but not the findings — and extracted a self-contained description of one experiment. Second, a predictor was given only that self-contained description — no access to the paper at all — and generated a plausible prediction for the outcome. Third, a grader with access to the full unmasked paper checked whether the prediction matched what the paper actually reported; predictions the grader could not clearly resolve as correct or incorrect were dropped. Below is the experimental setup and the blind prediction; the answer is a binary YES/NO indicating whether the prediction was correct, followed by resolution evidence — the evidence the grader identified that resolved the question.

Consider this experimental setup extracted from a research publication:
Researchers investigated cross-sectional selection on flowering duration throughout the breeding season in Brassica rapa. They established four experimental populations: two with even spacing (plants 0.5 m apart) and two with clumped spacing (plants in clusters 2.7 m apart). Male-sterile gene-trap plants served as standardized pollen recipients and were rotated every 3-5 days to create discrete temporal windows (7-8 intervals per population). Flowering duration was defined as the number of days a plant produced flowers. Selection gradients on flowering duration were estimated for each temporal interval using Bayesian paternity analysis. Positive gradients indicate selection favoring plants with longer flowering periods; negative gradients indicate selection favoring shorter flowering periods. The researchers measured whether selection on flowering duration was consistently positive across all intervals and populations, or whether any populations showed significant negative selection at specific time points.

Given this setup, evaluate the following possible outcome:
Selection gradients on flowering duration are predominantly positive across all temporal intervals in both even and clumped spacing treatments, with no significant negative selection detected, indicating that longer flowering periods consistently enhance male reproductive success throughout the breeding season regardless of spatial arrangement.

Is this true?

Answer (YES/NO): NO